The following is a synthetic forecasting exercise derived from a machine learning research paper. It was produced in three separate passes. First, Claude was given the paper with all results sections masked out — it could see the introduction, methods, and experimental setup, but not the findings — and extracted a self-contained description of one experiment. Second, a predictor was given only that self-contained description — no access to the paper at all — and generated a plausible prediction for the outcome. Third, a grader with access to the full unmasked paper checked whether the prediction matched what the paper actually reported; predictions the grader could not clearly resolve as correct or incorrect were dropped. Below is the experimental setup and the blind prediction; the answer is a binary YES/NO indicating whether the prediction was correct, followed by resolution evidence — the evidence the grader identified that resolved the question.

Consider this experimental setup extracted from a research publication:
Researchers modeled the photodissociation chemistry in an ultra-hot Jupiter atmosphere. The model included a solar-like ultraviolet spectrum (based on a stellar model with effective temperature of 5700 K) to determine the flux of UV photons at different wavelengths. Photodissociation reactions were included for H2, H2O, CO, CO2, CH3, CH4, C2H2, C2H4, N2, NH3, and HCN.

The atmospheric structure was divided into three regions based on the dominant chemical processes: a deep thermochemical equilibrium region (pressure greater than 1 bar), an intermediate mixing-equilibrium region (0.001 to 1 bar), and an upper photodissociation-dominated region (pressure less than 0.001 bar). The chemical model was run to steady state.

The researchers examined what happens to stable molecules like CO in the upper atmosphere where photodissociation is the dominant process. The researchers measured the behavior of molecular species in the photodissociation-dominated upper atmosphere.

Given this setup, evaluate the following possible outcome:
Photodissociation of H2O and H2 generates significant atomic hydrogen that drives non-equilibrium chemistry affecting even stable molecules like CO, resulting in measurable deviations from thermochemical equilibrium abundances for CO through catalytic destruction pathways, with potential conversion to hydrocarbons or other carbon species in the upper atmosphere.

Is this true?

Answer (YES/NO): NO